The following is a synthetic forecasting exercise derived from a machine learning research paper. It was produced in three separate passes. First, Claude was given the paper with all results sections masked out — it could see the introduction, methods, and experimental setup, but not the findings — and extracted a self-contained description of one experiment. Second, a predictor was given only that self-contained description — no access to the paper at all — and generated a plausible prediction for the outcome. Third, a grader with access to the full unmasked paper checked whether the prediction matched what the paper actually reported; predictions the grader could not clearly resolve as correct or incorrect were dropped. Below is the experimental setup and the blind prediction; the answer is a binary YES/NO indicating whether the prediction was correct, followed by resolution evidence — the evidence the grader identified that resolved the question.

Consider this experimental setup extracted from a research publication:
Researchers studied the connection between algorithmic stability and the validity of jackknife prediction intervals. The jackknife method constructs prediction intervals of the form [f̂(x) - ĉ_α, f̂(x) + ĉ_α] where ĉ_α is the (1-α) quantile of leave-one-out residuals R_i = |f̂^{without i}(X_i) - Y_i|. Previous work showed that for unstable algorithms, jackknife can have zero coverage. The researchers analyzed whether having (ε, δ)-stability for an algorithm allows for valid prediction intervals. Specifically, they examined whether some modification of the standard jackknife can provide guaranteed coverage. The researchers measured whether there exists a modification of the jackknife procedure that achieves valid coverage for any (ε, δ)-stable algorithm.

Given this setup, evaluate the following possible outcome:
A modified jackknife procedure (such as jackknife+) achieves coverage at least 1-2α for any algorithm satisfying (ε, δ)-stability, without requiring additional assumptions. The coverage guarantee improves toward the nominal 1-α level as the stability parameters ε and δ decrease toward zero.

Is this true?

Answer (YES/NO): NO